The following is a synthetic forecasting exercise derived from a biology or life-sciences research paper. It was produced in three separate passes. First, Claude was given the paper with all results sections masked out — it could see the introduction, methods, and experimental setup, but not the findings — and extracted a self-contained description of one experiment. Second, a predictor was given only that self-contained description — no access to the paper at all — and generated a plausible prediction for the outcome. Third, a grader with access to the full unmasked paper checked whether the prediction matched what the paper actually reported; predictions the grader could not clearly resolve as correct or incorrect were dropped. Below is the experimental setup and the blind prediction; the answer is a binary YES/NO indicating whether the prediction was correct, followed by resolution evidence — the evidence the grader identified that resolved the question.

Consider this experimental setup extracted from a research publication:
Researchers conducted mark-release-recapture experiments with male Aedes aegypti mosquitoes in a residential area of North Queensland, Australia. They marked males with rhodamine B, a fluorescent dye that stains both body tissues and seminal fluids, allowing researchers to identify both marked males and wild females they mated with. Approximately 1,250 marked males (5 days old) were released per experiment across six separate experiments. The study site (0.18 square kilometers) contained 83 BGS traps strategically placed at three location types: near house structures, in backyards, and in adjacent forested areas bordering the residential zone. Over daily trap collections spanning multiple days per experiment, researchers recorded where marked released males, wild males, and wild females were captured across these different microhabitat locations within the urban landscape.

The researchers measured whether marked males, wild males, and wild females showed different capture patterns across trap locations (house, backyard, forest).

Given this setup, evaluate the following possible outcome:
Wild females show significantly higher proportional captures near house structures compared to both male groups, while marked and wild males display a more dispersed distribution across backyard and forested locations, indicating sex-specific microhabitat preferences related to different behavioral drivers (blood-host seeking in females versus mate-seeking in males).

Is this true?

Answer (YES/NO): NO